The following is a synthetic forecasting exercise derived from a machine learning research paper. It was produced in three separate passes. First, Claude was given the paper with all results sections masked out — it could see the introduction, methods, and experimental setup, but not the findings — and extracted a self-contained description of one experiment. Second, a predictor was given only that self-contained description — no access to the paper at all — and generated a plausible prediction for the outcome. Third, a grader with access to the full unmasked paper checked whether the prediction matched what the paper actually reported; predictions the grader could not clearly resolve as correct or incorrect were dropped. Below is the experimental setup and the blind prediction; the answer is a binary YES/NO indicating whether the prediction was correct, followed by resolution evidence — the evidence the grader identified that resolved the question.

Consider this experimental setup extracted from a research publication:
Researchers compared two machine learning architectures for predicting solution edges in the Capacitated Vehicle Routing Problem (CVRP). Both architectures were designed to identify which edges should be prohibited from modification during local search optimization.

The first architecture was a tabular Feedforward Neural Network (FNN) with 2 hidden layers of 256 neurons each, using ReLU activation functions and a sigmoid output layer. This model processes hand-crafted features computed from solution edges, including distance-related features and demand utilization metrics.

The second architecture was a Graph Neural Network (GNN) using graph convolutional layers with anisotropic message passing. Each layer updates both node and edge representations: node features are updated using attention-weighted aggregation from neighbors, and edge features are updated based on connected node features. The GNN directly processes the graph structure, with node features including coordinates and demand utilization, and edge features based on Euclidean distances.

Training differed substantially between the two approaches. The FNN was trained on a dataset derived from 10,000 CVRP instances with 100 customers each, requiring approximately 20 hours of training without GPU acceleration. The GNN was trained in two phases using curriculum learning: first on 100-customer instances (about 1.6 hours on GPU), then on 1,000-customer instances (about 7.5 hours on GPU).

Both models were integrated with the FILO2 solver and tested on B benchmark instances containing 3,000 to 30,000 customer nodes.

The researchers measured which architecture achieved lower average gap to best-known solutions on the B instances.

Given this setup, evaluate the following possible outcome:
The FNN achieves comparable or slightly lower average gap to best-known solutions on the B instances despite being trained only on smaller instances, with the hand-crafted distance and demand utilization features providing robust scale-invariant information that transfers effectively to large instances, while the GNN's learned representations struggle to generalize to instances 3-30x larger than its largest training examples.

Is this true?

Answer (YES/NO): NO